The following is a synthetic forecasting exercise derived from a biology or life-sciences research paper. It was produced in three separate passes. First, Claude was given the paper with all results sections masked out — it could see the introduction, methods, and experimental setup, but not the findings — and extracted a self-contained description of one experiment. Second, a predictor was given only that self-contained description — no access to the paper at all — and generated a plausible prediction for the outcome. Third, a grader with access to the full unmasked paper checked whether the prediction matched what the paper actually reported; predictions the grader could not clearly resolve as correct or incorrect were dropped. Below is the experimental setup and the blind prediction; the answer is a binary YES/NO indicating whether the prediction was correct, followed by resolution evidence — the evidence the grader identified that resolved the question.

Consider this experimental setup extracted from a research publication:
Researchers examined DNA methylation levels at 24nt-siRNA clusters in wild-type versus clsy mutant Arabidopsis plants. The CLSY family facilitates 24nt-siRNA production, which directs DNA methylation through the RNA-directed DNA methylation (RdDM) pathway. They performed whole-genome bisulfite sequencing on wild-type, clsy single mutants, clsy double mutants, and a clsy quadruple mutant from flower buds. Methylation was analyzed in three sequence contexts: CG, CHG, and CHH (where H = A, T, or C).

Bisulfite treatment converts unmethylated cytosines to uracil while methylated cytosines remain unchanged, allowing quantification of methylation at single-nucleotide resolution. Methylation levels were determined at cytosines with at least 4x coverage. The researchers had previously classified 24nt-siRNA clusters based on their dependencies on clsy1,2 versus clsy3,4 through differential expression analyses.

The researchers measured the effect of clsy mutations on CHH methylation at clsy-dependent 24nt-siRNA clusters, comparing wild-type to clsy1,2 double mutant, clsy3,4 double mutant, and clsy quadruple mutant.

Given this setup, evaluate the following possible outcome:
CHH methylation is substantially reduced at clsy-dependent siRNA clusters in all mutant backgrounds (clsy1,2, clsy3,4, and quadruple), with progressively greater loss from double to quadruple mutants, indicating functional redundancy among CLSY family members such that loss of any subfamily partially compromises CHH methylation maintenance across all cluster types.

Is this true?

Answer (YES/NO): NO